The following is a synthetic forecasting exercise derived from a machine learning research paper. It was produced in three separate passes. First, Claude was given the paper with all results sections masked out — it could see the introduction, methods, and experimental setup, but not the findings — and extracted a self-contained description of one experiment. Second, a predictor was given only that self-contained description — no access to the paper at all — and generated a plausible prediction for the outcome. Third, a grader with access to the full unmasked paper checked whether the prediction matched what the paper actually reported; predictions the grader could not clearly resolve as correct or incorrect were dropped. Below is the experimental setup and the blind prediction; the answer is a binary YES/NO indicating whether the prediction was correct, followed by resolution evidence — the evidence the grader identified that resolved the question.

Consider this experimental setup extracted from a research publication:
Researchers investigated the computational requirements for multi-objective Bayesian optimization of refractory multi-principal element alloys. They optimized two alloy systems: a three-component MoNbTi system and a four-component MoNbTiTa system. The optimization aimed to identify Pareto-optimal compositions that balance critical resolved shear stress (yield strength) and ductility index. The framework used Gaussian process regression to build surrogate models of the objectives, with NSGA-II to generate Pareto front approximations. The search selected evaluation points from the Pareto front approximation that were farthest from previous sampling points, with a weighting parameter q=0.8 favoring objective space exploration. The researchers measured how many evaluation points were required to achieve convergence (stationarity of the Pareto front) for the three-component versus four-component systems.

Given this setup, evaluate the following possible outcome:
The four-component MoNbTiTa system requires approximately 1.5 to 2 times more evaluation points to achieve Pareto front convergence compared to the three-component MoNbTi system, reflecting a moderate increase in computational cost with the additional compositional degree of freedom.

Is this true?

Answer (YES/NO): NO